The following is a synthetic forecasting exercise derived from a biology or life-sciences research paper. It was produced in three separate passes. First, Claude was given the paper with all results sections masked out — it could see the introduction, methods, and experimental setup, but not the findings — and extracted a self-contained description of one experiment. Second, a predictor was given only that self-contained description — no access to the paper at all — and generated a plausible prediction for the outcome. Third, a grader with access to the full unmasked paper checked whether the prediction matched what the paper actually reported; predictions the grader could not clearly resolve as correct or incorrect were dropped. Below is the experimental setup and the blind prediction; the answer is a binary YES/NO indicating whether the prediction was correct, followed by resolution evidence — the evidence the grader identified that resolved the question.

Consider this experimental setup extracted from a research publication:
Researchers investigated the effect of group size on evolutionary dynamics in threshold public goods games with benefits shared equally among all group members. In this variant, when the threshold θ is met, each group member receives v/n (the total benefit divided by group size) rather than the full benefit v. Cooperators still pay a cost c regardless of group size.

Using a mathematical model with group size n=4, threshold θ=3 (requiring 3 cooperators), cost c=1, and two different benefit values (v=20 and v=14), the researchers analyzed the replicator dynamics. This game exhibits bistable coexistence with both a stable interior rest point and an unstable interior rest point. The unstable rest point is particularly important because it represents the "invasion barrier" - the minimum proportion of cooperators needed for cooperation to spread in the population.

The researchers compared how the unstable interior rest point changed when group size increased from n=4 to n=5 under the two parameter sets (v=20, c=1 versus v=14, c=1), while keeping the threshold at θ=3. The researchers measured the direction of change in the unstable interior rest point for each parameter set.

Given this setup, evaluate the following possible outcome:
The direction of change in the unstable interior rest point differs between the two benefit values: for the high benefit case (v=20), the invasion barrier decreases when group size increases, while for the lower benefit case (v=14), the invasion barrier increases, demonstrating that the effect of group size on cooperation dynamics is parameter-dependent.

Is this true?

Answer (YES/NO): YES